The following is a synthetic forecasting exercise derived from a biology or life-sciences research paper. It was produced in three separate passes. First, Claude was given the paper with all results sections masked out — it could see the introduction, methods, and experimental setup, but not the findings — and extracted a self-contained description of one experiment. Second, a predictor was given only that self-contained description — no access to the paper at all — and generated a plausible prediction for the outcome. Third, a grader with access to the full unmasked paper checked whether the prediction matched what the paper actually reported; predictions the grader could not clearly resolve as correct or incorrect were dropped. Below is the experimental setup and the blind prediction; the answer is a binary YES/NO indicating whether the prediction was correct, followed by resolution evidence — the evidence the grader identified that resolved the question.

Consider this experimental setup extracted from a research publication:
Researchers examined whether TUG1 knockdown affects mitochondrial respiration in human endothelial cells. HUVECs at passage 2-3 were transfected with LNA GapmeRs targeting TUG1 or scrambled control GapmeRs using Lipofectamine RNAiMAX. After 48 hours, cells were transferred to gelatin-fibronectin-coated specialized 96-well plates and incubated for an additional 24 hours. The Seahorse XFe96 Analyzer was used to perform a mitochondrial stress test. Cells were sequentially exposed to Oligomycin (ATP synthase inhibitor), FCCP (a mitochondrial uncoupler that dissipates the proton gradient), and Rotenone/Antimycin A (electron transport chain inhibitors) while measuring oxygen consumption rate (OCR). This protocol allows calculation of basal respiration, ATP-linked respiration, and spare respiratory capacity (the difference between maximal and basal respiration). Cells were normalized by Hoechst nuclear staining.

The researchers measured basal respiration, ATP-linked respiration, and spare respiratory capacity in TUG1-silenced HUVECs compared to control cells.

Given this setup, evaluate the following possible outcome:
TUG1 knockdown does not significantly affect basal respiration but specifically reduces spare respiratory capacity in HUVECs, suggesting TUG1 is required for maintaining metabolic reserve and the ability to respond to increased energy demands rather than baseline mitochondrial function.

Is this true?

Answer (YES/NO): NO